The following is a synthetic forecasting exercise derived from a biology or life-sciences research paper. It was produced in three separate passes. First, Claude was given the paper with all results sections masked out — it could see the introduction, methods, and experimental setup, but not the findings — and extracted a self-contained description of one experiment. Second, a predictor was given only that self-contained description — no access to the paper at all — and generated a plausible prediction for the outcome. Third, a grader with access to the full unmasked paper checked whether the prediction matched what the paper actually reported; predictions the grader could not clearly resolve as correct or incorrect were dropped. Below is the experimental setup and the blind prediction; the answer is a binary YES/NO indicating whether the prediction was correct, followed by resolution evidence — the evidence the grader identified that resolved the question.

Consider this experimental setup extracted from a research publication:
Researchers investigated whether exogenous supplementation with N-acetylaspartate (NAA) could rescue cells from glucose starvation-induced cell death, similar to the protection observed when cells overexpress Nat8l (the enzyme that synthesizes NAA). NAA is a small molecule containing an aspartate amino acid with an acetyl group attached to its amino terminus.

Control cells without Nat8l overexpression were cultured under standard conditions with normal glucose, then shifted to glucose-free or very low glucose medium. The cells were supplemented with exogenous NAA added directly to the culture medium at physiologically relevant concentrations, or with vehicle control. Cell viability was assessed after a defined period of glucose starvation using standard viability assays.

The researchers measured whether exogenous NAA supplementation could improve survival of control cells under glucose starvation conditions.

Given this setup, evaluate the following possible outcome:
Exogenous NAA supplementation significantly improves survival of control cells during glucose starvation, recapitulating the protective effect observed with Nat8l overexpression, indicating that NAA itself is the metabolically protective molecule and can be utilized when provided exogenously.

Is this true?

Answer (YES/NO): YES